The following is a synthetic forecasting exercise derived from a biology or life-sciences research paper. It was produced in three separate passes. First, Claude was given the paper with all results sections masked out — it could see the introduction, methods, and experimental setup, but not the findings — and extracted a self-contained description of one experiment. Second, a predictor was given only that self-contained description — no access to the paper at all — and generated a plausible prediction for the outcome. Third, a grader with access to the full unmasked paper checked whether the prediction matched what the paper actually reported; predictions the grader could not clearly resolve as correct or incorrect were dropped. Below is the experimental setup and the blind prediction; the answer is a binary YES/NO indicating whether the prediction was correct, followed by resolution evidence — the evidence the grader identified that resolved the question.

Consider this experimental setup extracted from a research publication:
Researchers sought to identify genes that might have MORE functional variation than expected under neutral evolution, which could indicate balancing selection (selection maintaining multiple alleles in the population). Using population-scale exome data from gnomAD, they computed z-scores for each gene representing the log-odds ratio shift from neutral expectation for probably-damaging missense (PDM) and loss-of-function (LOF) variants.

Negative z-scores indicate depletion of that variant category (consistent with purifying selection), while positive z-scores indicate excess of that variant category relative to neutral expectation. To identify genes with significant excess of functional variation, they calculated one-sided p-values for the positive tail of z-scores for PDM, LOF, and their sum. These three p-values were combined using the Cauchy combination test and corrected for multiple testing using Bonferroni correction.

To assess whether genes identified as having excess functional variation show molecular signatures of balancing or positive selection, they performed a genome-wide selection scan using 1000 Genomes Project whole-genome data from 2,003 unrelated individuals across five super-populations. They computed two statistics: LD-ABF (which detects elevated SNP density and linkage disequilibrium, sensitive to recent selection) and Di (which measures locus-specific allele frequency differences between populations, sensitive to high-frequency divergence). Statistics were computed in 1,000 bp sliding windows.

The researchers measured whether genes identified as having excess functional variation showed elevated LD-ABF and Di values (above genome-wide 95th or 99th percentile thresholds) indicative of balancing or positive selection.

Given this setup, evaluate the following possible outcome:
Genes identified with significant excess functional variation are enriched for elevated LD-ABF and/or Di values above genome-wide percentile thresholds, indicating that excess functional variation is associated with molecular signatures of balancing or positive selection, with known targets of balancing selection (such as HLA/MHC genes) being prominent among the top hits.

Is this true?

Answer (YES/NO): NO